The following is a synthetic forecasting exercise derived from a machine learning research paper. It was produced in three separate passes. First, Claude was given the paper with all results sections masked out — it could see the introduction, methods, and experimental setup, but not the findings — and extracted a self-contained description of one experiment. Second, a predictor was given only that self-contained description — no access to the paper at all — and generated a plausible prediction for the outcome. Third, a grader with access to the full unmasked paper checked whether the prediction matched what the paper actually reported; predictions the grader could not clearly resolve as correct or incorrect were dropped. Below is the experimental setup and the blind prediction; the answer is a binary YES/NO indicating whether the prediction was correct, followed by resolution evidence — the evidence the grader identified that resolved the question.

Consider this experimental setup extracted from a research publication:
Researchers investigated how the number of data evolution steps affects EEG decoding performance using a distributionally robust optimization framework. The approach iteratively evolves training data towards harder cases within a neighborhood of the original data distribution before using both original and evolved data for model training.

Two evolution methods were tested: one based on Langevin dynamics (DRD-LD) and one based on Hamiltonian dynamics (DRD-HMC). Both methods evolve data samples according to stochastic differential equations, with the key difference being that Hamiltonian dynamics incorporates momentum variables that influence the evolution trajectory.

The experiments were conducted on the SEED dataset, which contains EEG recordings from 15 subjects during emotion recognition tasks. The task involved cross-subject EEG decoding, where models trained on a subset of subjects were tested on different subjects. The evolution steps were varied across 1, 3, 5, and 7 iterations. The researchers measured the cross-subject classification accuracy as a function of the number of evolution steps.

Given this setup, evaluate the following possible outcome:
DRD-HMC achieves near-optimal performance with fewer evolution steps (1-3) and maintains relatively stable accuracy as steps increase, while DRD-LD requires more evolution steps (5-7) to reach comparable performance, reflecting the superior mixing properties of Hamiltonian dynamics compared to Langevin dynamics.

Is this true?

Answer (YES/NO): NO